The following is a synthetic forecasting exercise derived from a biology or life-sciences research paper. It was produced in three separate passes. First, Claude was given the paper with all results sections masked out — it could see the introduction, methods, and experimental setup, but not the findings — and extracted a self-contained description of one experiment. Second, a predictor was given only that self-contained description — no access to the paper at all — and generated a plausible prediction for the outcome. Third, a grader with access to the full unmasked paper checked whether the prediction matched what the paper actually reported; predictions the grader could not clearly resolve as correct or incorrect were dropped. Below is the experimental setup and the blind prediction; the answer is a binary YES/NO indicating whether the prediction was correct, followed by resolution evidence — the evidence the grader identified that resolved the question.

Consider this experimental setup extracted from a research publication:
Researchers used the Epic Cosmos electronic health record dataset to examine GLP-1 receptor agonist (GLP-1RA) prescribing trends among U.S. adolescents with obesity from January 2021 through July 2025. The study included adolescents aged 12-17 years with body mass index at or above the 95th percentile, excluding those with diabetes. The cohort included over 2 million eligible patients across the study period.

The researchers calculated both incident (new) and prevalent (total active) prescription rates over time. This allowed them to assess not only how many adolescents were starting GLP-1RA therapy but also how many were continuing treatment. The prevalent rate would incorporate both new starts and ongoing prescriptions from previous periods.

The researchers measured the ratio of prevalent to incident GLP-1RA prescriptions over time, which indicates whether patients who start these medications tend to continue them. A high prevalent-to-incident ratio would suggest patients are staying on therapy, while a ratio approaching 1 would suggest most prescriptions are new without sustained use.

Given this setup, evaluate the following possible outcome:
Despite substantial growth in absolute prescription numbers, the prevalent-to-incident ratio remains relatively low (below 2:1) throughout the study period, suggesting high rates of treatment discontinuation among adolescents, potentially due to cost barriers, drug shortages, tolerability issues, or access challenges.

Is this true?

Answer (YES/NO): YES